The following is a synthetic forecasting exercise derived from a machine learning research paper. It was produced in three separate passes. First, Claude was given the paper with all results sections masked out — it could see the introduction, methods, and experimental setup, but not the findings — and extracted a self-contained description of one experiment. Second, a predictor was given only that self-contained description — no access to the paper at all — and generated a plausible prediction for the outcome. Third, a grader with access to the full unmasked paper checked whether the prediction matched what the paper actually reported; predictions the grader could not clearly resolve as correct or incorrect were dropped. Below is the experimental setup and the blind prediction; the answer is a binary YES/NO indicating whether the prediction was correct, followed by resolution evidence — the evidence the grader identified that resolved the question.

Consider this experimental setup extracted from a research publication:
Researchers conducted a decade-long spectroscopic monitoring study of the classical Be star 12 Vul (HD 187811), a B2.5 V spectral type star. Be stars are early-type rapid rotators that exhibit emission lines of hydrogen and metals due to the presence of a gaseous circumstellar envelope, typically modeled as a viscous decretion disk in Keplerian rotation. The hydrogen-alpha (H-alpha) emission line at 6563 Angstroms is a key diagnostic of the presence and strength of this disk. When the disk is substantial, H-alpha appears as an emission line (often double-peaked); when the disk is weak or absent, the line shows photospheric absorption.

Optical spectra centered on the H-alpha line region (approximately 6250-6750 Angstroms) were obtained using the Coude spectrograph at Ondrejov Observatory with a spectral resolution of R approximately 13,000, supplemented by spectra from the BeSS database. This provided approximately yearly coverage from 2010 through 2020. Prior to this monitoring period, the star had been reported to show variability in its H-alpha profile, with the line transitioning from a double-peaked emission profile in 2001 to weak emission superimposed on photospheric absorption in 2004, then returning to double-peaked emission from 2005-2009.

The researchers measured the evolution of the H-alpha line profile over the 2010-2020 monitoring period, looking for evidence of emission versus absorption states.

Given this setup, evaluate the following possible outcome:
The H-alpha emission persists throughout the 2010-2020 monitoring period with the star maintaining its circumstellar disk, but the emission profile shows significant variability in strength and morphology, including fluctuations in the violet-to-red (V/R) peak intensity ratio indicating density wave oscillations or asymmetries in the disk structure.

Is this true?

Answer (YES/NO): NO